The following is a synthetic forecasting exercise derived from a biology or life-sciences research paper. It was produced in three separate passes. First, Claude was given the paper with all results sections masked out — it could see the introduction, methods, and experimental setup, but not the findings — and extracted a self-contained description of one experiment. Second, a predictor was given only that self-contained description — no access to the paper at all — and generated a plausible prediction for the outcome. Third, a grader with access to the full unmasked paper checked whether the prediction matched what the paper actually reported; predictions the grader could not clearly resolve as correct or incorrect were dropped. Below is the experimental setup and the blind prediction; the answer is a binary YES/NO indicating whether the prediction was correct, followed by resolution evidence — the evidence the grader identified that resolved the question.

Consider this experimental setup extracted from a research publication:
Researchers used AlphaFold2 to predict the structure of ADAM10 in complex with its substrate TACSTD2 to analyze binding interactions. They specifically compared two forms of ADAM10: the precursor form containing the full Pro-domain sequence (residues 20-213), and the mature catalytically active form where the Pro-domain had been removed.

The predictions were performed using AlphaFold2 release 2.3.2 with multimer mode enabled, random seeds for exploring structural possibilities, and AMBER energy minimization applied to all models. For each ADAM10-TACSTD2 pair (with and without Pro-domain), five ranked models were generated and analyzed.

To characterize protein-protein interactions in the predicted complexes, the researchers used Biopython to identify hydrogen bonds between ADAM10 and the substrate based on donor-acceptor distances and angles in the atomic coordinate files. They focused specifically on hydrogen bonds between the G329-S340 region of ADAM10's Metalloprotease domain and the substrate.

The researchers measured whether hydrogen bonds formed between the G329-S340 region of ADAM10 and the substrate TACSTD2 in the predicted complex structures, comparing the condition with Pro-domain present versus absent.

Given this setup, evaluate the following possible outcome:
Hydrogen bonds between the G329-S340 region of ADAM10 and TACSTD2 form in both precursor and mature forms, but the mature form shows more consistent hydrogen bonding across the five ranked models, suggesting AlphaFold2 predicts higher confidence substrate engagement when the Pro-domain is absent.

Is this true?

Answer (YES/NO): NO